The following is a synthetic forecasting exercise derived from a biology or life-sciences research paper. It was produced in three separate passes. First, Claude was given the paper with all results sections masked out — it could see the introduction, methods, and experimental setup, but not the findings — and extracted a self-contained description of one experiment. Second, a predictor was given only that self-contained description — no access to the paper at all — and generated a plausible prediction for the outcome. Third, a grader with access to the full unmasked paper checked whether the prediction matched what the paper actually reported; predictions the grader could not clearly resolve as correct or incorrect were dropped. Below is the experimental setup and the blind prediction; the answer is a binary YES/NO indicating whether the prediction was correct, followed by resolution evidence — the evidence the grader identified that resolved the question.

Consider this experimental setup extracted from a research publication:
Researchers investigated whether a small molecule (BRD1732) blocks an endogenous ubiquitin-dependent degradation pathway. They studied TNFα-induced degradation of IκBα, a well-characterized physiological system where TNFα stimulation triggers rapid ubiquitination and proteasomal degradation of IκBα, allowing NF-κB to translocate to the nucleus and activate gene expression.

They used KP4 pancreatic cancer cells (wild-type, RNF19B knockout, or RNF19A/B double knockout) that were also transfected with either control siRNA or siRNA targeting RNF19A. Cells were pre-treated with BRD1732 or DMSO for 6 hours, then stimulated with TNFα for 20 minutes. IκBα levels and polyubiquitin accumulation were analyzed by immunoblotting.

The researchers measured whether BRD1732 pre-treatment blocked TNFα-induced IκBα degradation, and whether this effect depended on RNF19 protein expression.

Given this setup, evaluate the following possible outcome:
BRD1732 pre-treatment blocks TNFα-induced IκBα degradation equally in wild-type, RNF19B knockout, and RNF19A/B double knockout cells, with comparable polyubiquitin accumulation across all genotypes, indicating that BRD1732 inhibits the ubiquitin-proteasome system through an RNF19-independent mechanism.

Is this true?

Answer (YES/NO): NO